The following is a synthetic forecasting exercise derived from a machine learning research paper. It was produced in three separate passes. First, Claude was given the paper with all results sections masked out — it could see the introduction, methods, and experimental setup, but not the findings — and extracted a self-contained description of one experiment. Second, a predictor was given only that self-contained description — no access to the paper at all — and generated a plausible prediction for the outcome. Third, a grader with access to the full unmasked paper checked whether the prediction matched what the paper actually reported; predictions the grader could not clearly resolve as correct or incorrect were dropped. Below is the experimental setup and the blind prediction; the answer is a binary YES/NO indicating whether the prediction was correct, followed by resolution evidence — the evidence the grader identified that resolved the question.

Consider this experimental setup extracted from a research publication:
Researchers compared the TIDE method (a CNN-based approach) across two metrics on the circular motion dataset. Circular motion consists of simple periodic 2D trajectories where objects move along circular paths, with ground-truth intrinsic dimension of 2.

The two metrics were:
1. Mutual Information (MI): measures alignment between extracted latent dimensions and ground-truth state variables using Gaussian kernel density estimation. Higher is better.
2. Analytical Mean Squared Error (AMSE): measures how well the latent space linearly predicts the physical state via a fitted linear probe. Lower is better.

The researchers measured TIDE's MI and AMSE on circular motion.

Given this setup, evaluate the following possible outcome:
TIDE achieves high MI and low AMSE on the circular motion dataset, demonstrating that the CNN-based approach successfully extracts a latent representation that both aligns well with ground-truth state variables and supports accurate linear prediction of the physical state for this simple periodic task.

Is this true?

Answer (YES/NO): YES